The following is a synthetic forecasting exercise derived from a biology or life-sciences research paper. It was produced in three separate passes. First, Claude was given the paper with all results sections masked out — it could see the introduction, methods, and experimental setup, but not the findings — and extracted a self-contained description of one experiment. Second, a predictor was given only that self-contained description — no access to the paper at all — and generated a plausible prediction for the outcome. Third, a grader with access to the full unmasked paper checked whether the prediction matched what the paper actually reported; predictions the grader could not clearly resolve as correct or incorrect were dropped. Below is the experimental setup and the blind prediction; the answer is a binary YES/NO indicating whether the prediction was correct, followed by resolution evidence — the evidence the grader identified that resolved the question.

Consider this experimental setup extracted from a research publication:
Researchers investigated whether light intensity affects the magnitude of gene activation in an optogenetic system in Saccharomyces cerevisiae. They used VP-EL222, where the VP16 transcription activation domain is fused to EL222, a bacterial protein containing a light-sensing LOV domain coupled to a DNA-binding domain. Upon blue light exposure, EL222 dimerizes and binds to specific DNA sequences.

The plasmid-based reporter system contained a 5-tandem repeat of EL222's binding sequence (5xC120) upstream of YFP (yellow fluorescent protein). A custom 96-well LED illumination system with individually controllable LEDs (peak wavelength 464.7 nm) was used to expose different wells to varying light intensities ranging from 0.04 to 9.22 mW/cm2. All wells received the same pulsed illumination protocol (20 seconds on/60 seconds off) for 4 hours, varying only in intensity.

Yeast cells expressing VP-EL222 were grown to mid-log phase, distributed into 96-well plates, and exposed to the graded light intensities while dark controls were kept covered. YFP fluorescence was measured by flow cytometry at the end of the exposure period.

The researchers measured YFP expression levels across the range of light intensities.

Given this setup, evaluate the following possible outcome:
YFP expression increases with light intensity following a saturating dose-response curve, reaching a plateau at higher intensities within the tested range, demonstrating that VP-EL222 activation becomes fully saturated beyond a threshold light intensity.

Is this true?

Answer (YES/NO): YES